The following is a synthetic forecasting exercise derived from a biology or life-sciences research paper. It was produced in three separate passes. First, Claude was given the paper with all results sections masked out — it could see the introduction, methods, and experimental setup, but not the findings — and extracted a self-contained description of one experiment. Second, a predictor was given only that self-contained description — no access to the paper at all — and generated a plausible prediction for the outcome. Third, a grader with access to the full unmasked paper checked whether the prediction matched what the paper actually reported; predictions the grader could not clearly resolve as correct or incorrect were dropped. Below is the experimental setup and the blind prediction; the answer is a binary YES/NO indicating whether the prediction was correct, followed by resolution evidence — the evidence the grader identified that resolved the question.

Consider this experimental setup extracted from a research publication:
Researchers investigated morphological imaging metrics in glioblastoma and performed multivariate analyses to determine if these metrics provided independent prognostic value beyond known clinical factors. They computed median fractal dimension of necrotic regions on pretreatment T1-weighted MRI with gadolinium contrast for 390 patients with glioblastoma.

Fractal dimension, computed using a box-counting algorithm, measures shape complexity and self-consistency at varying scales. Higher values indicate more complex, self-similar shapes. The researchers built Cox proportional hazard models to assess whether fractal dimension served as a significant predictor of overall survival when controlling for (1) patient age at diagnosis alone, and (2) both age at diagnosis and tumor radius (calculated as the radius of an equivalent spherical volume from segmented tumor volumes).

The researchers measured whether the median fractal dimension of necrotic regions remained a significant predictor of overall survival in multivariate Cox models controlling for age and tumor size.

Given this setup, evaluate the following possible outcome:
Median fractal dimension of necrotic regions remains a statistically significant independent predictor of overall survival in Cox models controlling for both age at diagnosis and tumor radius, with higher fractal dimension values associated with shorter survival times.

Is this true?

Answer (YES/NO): NO